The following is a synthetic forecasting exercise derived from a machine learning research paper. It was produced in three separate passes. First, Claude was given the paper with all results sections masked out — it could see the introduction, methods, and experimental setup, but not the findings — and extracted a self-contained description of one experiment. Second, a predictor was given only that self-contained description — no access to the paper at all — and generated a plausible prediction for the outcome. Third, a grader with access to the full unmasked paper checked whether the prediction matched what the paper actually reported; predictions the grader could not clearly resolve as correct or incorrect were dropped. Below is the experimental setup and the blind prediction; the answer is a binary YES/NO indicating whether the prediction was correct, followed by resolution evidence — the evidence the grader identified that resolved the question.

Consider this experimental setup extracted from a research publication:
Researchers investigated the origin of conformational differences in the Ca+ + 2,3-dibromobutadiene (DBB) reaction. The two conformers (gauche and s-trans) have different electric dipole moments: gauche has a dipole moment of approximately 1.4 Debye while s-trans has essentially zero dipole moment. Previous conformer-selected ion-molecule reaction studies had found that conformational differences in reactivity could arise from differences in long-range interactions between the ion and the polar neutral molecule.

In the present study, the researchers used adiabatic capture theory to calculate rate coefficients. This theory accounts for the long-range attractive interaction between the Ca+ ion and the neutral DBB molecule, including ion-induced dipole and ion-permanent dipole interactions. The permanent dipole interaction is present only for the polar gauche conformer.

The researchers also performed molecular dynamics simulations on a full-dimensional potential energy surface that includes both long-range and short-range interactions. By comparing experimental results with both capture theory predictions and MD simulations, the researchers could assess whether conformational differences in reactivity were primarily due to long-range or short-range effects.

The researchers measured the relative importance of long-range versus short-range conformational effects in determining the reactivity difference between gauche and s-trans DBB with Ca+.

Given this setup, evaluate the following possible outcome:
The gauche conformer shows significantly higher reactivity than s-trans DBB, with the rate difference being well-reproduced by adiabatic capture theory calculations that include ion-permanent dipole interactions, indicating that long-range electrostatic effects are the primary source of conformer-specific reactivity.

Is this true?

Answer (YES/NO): NO